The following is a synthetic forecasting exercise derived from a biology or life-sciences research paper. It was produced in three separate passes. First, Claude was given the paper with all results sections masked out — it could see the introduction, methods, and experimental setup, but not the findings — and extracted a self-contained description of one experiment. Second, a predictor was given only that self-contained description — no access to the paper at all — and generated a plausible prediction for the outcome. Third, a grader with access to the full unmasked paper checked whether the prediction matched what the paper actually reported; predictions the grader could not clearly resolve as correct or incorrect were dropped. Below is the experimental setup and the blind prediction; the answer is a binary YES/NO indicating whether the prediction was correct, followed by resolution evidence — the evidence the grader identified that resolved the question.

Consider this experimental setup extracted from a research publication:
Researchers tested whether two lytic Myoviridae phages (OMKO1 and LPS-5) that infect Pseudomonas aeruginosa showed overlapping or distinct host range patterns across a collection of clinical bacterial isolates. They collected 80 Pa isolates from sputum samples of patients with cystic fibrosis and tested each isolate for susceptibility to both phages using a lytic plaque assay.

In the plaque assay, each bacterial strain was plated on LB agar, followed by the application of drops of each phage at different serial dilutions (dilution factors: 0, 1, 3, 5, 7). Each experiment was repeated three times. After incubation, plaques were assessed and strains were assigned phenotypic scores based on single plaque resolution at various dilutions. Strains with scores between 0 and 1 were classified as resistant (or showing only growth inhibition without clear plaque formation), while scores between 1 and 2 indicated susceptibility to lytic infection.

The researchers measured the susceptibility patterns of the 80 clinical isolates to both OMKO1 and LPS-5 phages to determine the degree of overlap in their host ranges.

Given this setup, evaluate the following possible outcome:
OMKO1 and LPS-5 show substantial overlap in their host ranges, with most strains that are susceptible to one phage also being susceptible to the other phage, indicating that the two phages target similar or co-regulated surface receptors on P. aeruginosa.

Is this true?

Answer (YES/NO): NO